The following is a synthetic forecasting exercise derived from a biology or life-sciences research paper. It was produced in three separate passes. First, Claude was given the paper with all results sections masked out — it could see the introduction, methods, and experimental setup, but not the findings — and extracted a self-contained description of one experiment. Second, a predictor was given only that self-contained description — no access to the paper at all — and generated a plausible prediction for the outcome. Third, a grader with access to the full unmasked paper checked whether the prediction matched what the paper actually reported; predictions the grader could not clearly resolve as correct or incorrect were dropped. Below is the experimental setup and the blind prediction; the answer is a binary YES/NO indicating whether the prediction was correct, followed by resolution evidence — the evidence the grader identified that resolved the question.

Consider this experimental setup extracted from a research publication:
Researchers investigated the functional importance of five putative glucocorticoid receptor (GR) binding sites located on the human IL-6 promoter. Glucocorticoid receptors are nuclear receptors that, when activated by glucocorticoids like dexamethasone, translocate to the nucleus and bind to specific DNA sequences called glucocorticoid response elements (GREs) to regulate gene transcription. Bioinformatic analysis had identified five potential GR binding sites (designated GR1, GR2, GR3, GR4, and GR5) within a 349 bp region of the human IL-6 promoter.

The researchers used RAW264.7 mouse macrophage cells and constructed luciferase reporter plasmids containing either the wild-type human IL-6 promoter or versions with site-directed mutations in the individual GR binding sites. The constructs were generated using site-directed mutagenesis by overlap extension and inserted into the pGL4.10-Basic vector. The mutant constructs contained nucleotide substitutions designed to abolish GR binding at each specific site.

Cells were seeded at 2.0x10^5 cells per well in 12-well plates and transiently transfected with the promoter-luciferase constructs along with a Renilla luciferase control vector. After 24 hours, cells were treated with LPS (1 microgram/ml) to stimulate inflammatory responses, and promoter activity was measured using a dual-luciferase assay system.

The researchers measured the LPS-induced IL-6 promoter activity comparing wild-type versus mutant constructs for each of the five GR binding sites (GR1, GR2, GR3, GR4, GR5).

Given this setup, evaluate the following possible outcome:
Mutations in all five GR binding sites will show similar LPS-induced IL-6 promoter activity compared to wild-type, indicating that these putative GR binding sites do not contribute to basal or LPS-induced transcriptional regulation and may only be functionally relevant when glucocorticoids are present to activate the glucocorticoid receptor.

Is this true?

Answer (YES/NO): NO